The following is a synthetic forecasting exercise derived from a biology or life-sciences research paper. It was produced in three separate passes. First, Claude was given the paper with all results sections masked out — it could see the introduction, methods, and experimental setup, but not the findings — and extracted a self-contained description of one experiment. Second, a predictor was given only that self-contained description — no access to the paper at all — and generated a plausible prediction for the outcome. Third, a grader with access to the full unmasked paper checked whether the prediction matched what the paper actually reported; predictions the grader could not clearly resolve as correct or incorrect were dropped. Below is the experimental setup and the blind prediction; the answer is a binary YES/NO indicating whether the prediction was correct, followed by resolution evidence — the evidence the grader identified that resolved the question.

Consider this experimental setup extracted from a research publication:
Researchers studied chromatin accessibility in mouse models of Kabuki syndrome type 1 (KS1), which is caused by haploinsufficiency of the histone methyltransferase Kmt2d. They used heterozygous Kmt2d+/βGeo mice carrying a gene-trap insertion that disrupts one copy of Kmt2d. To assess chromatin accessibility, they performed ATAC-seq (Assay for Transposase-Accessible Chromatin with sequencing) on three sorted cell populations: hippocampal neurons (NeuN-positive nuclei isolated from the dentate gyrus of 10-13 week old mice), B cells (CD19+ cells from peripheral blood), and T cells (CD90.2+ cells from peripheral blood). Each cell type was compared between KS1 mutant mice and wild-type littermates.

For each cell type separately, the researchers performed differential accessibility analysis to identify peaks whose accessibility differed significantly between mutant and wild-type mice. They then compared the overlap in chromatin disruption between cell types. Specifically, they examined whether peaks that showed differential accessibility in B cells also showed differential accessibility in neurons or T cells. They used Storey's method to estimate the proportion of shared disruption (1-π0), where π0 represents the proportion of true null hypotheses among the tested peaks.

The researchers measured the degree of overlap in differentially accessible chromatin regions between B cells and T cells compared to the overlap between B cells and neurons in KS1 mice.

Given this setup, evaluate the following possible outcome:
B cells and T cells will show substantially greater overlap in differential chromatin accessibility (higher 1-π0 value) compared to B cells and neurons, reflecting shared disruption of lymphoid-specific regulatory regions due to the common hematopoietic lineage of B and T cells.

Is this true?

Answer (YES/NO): YES